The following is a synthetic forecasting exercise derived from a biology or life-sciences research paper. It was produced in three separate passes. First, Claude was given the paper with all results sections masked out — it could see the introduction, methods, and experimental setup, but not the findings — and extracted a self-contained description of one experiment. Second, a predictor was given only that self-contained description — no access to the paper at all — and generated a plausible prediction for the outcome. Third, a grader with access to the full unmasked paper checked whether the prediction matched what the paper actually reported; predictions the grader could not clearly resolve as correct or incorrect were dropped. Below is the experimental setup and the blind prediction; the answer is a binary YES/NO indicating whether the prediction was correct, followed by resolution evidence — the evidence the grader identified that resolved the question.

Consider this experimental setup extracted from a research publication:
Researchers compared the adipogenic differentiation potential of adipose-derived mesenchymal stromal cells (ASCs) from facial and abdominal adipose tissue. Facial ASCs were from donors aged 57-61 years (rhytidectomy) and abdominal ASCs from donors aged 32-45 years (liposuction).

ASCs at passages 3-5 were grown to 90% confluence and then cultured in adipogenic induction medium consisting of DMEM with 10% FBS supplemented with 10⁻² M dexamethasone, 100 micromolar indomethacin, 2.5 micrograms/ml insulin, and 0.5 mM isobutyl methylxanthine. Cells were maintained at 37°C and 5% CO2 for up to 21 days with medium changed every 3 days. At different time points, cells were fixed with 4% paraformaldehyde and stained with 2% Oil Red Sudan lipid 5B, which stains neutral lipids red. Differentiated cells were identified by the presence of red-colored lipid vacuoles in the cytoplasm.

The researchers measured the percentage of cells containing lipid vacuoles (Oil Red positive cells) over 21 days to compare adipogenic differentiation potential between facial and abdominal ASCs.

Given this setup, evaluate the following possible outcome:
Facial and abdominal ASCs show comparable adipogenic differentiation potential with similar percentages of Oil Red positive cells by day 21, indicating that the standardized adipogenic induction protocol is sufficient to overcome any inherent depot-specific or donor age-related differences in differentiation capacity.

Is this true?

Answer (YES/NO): NO